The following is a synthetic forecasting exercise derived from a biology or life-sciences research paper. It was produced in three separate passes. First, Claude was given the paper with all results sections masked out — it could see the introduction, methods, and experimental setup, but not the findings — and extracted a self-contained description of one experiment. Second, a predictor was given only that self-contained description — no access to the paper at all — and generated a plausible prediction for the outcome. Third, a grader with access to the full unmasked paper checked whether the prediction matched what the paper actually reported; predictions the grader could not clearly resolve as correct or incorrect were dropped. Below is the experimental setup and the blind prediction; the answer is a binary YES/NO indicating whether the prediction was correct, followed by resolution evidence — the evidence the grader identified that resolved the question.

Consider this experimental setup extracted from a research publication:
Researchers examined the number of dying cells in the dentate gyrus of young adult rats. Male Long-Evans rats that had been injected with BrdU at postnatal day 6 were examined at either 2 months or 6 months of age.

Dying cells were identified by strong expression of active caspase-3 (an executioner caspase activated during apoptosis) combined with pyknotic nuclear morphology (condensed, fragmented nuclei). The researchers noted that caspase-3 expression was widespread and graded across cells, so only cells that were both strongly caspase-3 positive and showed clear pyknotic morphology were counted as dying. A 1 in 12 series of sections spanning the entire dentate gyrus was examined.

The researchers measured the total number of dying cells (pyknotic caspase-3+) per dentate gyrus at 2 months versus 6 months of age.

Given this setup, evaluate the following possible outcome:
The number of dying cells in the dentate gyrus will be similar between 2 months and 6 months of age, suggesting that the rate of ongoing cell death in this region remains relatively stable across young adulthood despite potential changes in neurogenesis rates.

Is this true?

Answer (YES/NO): NO